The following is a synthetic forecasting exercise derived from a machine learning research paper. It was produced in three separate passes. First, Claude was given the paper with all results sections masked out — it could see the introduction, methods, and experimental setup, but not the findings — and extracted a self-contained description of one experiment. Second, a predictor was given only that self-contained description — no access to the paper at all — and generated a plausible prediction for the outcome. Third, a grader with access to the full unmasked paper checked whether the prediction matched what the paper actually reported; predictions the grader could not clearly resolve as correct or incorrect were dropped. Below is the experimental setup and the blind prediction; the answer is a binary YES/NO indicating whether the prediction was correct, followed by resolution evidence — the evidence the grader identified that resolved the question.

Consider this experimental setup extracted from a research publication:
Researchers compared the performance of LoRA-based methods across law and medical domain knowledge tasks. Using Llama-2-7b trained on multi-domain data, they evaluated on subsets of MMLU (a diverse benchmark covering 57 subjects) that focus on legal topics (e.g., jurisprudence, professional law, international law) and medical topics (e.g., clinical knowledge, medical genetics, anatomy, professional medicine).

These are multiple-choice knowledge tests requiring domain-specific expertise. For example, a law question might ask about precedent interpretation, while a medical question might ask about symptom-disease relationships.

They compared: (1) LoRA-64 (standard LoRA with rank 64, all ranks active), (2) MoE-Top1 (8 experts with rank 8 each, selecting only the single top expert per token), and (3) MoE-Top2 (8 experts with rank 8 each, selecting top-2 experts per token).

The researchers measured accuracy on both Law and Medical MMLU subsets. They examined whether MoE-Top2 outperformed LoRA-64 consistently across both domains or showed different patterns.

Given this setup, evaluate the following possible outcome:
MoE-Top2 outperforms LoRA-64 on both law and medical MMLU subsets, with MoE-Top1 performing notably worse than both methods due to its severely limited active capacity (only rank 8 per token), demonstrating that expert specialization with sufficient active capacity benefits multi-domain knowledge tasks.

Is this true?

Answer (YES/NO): NO